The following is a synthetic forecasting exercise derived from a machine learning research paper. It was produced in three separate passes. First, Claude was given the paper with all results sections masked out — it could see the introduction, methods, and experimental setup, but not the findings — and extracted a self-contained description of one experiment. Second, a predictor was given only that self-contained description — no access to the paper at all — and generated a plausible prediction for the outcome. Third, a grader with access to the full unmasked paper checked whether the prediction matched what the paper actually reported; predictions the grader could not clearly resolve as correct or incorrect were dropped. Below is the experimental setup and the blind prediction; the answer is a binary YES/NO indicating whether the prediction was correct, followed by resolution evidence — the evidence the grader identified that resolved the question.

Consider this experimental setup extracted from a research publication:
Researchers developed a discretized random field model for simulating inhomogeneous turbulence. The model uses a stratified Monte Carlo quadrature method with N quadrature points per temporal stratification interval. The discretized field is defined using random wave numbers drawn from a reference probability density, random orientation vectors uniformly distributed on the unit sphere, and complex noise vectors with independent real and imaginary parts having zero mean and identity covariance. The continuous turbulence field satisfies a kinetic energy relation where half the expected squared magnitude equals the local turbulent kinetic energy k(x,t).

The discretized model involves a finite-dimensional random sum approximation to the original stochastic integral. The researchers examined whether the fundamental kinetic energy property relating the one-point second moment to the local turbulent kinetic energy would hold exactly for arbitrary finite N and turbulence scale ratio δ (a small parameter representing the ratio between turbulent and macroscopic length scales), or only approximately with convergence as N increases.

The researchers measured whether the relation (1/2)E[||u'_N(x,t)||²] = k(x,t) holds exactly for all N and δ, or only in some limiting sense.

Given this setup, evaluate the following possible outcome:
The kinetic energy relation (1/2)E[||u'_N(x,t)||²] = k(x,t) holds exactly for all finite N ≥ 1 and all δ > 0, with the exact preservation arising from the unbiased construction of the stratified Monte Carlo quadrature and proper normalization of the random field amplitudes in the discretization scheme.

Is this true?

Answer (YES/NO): YES